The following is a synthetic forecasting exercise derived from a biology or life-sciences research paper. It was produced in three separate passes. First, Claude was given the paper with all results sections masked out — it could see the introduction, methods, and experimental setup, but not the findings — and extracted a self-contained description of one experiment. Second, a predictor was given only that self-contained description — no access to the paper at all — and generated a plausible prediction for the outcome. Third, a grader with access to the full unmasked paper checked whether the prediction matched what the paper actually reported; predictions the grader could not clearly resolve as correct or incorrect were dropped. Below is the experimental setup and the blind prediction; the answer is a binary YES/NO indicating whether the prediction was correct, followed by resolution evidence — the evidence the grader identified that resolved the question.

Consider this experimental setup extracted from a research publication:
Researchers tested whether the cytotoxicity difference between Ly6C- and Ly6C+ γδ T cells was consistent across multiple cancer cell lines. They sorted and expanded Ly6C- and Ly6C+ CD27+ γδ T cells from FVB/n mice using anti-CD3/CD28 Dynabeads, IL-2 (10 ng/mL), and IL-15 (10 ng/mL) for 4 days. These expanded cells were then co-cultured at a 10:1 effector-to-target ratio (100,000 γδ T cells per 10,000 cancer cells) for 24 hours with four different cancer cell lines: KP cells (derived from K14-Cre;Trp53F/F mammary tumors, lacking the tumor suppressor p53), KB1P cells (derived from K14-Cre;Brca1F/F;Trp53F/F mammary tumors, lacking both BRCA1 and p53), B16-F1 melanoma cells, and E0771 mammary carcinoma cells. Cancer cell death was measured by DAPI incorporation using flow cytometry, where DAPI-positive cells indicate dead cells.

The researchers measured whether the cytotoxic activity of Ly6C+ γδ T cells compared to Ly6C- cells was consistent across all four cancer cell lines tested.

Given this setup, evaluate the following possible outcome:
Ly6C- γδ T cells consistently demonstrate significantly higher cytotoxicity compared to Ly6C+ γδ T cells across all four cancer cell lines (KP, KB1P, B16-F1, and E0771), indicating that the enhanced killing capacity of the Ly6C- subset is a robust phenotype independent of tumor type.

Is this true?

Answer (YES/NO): NO